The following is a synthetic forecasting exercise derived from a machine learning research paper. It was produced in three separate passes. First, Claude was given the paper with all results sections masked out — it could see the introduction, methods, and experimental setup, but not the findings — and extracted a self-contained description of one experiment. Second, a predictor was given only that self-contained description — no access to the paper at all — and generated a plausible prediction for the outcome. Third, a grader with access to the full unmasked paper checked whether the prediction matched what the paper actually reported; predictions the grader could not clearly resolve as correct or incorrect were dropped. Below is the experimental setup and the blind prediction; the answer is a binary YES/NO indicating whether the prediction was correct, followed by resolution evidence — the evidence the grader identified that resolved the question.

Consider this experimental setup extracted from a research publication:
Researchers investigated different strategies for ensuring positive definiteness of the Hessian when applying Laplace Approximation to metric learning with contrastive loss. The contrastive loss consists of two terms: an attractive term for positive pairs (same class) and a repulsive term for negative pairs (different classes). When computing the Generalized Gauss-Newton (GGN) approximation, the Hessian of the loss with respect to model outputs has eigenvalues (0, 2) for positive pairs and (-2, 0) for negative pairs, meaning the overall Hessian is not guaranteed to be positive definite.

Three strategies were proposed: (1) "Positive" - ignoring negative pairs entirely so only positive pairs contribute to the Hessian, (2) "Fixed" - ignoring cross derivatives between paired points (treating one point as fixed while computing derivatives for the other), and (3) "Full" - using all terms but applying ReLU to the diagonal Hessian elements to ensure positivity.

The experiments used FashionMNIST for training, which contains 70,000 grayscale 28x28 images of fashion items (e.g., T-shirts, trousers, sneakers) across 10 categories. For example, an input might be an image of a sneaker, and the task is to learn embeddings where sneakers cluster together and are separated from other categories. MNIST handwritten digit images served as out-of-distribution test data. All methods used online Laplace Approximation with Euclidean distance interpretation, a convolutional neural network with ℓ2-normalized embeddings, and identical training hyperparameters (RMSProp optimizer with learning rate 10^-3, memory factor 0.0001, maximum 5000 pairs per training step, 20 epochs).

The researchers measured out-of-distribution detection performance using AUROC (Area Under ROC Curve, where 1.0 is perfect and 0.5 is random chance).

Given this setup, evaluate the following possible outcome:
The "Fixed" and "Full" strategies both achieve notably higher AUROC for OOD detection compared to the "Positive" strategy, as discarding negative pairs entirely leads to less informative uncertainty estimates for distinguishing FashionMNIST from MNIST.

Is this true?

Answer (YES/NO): NO